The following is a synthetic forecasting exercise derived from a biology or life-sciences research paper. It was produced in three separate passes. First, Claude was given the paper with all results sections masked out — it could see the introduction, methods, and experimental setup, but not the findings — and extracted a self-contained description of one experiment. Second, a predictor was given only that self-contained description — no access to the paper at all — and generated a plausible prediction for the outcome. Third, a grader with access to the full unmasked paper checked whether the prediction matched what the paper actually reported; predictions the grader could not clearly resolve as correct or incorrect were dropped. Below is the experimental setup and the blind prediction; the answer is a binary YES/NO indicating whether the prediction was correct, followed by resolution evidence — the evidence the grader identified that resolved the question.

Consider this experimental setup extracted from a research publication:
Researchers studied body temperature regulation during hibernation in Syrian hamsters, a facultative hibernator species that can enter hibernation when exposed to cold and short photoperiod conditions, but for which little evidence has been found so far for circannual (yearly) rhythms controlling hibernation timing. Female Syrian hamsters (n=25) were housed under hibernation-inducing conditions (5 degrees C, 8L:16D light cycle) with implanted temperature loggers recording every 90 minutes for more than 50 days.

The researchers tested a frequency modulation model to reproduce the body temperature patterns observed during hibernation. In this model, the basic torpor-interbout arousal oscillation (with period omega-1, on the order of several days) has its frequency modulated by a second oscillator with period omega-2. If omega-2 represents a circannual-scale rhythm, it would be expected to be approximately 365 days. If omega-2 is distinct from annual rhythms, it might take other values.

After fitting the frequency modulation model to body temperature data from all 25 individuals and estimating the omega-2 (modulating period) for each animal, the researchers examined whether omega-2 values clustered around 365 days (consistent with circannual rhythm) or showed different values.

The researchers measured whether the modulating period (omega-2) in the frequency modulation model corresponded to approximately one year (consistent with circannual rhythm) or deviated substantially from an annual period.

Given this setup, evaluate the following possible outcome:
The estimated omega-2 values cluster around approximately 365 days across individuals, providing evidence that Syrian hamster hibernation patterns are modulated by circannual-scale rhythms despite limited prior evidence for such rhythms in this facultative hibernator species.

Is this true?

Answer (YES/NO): NO